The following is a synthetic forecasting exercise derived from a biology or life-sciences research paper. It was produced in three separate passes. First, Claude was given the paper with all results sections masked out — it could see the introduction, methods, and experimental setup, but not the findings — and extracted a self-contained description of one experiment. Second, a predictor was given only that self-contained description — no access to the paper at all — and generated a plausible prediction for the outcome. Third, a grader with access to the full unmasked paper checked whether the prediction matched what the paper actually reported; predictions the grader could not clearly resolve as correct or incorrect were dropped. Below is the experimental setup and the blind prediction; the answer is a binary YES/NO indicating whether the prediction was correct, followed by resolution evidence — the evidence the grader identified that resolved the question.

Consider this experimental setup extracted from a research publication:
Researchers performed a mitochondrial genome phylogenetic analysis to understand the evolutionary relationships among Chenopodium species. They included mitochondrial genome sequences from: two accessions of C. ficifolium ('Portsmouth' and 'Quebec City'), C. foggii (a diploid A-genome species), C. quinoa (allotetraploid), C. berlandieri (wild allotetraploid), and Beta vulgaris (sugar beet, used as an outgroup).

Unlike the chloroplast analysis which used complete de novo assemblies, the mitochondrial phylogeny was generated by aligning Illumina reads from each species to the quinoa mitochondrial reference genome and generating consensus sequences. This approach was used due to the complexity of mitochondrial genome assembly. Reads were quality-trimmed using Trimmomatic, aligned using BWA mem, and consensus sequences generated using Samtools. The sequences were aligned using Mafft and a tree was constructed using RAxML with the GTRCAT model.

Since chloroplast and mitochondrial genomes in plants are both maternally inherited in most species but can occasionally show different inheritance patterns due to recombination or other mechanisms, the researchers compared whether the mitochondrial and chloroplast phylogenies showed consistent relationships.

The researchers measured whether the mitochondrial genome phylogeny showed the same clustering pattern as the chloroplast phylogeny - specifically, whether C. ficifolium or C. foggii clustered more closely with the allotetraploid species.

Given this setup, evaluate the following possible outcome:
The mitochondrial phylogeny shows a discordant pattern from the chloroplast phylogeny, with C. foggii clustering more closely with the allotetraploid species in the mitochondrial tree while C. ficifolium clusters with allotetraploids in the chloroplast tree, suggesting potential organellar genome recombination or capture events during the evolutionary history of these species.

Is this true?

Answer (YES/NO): NO